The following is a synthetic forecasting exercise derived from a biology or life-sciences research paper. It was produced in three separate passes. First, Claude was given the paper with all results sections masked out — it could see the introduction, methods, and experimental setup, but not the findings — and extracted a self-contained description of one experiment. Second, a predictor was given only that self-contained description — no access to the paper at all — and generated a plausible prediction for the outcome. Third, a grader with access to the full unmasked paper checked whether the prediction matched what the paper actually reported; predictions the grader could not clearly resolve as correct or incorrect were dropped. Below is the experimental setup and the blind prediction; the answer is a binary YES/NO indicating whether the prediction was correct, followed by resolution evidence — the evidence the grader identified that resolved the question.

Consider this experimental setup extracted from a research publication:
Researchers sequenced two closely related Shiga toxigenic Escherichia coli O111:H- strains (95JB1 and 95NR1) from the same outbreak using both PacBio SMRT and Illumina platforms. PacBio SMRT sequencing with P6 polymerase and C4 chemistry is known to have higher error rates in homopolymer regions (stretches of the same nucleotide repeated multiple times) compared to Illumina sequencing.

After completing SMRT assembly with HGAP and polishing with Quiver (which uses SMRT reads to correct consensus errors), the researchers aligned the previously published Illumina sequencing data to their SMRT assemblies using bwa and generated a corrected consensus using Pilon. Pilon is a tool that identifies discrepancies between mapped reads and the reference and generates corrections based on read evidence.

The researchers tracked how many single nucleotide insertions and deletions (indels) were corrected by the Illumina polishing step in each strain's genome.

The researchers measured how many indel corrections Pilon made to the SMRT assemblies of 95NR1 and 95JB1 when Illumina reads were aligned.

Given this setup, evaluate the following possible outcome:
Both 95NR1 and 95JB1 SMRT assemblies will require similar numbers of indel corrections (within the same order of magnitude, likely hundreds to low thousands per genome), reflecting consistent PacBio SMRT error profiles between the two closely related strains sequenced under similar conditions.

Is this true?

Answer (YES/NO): NO